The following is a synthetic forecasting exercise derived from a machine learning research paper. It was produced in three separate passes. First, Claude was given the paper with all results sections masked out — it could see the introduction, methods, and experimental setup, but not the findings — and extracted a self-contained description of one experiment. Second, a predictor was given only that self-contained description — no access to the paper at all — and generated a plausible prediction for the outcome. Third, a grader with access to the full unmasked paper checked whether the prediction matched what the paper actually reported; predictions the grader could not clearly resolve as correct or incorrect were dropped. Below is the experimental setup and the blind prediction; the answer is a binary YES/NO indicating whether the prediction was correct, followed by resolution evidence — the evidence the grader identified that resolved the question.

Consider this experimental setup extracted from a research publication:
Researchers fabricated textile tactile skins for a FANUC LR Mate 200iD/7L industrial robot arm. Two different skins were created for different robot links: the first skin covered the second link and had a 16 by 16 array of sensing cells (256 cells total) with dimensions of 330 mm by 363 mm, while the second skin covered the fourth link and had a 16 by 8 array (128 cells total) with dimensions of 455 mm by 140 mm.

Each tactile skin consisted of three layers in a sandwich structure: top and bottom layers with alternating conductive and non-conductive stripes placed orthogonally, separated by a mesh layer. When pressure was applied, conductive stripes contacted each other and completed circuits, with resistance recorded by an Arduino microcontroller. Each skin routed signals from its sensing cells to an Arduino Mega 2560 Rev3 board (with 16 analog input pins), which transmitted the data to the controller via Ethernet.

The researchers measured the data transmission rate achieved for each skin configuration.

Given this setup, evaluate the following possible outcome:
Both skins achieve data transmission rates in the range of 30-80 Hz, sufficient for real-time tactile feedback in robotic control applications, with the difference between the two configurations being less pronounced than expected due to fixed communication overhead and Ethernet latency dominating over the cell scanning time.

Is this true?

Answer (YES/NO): NO